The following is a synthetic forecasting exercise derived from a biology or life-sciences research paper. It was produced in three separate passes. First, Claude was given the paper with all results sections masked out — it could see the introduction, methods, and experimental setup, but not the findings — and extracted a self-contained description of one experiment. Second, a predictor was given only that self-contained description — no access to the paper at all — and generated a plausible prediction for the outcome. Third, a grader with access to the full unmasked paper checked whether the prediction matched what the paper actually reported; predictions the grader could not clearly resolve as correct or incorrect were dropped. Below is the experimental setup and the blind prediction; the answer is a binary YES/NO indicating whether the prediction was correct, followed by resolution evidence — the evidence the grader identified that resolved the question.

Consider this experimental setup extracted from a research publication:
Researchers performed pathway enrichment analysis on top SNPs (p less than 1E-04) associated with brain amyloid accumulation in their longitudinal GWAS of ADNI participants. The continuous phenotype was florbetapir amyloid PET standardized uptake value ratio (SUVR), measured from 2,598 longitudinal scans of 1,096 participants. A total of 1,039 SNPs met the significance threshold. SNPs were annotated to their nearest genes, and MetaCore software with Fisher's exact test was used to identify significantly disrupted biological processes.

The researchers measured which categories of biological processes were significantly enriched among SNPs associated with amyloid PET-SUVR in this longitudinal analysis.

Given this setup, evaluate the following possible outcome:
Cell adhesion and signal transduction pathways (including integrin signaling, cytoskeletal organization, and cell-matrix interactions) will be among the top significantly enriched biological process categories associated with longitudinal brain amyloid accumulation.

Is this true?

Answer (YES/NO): NO